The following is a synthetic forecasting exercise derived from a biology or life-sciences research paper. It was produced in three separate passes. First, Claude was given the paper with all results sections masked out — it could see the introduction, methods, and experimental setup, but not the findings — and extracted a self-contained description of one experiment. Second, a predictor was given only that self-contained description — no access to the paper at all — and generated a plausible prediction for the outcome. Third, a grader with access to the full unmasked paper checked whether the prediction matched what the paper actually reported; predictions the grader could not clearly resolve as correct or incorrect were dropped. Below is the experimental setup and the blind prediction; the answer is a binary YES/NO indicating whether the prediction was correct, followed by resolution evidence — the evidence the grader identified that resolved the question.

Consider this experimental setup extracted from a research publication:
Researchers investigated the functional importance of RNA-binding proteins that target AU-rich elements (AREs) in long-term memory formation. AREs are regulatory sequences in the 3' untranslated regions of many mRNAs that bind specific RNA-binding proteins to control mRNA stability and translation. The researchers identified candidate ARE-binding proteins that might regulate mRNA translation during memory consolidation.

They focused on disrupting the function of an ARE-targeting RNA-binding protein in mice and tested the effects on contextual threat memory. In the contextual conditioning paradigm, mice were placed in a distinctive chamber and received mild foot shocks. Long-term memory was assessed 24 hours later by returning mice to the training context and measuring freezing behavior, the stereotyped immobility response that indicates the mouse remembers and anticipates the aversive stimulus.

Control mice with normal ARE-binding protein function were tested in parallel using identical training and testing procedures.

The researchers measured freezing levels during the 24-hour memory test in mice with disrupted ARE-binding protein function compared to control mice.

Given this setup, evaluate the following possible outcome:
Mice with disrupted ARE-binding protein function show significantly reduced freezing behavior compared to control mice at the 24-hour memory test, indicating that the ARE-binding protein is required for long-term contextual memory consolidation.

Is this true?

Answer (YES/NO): NO